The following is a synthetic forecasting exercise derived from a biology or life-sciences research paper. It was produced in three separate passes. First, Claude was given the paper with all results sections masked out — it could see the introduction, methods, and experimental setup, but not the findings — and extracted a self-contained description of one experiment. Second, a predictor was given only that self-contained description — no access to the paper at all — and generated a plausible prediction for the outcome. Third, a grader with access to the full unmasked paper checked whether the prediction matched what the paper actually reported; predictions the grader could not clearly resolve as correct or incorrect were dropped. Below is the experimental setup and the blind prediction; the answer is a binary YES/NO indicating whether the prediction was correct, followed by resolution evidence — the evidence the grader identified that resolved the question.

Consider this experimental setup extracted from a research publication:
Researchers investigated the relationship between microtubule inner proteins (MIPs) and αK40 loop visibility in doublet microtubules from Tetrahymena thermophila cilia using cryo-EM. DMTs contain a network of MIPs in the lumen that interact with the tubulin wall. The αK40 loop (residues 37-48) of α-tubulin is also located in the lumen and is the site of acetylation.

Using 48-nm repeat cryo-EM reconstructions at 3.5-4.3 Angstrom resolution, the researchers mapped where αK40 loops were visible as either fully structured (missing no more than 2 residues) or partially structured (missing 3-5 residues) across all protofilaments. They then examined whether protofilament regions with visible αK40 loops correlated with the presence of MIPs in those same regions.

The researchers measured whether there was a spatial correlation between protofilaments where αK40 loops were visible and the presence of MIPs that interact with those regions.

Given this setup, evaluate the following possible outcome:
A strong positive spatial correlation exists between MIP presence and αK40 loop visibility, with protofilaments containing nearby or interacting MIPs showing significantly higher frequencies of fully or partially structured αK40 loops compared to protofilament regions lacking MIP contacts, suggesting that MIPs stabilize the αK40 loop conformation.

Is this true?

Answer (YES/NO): YES